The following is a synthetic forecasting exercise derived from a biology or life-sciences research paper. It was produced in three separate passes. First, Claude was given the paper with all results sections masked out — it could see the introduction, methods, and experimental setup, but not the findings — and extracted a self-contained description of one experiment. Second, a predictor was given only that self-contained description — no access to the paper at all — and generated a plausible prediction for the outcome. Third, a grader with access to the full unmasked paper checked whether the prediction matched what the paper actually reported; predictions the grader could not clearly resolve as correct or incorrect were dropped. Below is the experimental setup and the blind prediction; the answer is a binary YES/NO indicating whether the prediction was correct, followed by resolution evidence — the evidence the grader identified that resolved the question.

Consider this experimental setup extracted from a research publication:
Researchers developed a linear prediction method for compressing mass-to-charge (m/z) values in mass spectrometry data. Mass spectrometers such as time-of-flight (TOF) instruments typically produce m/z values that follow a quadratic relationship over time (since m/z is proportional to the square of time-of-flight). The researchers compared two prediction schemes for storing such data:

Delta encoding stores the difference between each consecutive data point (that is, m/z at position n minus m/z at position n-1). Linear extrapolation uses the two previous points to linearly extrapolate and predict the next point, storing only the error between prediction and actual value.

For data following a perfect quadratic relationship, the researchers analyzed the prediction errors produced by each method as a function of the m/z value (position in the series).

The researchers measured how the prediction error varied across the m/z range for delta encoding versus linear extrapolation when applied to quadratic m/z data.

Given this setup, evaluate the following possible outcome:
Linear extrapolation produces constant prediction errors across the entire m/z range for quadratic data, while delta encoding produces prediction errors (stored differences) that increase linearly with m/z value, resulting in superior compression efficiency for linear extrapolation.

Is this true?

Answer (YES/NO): YES